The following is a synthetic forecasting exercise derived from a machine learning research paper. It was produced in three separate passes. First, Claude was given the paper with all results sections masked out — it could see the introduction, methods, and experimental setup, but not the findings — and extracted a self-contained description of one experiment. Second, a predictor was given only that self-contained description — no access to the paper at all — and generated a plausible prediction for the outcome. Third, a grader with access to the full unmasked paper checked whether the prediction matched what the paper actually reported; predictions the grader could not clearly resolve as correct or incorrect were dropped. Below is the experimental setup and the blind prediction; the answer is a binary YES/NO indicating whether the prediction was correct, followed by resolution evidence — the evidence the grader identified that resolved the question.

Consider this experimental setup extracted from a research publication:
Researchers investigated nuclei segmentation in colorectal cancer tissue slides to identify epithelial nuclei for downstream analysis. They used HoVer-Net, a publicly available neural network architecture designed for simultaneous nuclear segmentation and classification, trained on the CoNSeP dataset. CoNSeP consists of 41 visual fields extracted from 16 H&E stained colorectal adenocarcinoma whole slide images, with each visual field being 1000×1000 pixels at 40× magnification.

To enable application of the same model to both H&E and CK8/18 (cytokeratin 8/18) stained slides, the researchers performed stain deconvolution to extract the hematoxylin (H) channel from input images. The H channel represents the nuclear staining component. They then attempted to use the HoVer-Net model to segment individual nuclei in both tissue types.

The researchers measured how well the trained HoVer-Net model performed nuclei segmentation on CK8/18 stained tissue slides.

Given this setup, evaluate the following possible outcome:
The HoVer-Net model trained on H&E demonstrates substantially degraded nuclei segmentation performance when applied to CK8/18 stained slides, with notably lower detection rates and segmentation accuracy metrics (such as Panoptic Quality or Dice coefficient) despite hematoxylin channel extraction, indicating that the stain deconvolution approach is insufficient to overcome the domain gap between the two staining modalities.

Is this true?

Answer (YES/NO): YES